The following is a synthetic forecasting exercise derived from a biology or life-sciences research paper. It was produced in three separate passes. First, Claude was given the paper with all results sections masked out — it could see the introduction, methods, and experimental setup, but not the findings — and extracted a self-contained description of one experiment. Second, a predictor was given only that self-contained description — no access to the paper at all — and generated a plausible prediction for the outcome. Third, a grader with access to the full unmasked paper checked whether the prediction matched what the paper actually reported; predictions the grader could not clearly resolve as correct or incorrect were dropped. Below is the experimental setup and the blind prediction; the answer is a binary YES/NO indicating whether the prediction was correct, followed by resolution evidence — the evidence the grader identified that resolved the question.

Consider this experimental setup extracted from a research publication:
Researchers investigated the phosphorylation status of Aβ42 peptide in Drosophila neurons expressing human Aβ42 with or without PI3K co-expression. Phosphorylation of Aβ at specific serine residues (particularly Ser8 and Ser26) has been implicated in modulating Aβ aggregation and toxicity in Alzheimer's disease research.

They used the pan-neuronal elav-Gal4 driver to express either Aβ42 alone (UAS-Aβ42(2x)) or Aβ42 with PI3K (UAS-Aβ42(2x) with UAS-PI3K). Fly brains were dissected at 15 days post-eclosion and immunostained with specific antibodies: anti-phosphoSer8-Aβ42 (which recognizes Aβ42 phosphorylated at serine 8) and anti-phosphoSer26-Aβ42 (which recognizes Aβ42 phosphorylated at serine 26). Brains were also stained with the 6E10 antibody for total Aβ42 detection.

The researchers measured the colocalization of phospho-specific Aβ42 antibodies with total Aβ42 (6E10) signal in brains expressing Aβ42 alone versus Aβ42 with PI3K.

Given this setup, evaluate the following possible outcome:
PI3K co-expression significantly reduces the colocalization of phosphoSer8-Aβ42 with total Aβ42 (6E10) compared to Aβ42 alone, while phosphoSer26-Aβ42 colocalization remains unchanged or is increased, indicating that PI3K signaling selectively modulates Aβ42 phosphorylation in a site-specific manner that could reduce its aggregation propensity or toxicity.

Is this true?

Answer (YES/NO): NO